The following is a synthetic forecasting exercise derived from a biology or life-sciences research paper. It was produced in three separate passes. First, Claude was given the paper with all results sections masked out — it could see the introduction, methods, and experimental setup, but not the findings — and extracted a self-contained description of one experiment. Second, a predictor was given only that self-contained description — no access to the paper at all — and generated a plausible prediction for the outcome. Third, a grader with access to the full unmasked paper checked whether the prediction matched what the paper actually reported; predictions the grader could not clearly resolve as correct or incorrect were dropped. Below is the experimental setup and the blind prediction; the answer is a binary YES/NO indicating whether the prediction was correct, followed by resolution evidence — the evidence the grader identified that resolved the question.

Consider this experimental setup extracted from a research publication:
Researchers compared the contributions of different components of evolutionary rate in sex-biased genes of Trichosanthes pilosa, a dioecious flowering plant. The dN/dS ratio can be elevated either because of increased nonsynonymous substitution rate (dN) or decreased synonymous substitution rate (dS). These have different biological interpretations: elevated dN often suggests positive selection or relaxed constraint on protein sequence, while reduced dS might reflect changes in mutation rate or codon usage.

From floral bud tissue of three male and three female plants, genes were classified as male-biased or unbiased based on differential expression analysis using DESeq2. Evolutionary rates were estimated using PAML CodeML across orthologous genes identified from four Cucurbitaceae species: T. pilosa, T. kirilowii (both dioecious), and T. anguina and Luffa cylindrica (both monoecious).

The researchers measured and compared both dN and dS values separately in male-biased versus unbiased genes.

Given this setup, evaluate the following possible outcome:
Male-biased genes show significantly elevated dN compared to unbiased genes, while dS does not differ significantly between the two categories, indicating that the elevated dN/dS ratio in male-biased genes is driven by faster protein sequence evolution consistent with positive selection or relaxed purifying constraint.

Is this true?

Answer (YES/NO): NO